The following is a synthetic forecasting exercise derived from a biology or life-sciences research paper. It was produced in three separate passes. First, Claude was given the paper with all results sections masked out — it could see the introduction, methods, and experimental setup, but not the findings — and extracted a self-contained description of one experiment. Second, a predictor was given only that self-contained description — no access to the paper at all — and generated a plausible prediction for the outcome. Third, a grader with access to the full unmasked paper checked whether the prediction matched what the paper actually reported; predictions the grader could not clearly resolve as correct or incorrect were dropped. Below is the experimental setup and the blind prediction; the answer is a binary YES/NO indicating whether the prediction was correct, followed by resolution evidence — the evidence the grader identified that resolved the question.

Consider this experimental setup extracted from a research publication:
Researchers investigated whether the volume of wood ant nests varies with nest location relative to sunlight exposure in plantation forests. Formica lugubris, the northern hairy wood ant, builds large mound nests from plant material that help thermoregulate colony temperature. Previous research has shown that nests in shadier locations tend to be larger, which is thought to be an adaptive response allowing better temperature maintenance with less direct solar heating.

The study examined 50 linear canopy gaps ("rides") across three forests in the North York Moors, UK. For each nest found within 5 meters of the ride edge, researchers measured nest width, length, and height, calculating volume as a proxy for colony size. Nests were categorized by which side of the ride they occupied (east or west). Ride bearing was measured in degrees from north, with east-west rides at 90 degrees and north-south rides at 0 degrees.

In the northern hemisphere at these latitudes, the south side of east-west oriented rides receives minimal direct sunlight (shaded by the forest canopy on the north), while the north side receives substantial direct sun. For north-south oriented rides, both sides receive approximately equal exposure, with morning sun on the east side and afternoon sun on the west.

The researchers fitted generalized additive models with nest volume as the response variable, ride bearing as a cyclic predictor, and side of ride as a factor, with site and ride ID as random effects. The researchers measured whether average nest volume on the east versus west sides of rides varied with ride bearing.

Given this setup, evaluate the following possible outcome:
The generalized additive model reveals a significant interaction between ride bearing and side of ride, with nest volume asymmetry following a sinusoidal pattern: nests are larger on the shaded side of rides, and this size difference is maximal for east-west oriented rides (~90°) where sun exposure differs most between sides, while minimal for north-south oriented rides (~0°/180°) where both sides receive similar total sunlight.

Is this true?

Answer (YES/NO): NO